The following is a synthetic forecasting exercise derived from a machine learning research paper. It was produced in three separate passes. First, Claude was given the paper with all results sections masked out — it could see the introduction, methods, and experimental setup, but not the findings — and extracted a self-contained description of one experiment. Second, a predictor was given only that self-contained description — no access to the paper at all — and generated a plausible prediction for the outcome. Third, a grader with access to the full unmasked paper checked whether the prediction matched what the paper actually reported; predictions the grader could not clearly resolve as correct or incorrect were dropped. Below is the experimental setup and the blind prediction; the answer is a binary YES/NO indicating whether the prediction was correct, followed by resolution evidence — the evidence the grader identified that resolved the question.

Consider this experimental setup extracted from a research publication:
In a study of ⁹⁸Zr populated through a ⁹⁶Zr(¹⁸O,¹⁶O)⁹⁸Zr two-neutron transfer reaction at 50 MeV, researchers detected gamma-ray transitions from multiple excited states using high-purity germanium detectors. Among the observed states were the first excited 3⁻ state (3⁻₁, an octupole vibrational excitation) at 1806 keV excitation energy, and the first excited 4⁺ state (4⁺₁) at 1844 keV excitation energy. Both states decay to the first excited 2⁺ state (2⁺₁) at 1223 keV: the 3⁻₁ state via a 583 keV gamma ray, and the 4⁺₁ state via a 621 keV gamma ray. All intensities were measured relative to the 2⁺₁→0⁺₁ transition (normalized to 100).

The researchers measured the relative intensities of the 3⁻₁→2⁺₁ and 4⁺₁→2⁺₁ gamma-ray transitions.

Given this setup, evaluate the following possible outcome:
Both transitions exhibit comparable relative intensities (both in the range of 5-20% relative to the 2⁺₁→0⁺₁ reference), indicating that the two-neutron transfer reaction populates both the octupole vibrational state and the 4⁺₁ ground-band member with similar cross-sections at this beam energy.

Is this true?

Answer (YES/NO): NO